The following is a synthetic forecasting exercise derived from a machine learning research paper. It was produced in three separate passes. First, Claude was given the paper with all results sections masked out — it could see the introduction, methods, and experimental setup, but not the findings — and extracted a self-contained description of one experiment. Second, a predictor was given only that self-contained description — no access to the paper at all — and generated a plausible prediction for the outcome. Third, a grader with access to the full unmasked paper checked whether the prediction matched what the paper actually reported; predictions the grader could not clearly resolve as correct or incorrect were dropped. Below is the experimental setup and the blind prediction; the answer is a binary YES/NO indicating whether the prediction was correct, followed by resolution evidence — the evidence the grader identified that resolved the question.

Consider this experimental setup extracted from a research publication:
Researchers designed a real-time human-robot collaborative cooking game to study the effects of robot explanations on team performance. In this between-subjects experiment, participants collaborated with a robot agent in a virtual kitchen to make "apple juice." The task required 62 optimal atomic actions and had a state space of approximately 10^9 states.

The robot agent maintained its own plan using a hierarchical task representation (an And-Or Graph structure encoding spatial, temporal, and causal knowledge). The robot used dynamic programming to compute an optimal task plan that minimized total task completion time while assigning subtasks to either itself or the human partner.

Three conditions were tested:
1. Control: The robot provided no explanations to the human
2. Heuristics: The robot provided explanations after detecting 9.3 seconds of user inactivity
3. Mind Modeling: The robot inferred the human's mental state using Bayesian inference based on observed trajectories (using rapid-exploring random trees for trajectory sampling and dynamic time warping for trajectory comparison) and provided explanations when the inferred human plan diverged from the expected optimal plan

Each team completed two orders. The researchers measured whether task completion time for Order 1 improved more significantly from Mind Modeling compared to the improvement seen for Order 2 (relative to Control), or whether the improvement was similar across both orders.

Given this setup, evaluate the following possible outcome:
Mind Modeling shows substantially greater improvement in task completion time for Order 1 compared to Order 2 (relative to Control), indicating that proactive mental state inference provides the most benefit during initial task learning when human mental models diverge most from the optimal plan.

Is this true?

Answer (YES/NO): YES